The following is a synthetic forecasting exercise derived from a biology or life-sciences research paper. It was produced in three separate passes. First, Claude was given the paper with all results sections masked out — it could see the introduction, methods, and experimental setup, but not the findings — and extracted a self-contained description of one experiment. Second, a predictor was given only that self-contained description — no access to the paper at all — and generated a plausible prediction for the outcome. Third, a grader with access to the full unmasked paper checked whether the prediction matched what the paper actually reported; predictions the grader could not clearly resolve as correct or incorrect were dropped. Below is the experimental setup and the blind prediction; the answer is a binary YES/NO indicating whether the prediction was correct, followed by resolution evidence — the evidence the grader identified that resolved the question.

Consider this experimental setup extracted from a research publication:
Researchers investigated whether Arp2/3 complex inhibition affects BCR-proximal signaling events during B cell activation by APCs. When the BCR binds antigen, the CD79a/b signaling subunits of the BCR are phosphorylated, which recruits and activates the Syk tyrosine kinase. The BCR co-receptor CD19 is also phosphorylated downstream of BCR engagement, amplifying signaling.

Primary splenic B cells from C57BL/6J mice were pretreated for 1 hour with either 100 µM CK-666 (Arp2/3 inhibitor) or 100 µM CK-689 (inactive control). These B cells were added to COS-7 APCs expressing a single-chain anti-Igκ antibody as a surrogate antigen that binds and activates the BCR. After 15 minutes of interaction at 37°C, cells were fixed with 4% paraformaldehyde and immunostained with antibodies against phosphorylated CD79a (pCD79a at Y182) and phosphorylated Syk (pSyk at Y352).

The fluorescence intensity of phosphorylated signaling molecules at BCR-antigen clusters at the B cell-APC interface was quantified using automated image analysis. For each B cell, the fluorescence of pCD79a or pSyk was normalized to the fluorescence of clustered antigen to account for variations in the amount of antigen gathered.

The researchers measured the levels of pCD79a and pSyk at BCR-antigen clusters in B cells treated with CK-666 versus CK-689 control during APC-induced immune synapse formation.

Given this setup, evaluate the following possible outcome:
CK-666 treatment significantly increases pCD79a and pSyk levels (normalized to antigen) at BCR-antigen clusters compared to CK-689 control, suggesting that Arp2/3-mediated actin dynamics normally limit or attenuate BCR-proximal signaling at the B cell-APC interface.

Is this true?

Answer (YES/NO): NO